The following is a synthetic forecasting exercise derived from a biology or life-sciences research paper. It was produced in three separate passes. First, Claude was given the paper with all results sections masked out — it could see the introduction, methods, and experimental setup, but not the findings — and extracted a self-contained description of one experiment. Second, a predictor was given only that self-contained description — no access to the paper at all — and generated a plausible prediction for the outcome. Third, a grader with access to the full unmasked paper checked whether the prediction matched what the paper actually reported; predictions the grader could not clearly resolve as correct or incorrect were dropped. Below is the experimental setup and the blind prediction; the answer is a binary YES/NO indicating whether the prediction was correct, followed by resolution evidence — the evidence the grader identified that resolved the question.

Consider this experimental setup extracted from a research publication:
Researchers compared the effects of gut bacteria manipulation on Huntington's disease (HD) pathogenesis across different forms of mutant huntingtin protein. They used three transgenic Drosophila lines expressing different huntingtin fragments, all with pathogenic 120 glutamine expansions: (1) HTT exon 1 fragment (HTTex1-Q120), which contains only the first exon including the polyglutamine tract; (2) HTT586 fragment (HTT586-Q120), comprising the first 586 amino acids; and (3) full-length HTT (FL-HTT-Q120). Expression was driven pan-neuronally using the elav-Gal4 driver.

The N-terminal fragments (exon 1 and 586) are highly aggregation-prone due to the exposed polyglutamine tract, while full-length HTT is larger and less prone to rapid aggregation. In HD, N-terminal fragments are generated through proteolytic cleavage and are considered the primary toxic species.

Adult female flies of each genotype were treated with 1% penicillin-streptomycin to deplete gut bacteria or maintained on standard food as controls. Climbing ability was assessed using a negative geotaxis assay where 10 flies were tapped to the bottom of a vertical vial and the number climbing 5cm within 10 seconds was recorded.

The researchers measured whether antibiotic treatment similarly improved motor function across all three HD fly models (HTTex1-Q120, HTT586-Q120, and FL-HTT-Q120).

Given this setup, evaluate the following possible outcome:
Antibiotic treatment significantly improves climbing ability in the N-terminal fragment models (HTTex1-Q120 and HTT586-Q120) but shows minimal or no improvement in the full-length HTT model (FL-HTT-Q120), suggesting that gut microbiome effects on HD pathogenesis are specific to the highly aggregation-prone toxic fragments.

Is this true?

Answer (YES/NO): NO